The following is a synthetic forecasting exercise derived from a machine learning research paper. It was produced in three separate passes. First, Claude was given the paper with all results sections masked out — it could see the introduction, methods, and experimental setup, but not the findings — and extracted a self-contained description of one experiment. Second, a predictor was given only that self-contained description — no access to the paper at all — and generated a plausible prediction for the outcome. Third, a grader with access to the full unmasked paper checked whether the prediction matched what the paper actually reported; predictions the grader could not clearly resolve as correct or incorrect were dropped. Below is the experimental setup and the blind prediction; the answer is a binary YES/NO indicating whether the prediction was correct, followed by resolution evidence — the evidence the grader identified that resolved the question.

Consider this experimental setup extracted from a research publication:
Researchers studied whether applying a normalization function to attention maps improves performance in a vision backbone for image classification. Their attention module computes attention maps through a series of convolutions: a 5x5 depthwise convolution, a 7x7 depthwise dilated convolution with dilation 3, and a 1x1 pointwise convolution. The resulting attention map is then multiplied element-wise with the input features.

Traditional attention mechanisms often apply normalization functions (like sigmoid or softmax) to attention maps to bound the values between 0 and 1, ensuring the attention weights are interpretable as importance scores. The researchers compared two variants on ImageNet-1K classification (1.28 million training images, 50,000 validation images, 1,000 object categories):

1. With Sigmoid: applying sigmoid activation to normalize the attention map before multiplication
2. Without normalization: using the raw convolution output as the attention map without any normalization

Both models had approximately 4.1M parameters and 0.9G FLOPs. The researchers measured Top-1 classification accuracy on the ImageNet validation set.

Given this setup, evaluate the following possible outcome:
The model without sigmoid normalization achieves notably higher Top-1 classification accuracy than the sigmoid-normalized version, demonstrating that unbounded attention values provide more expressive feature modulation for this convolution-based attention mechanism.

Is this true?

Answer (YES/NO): NO